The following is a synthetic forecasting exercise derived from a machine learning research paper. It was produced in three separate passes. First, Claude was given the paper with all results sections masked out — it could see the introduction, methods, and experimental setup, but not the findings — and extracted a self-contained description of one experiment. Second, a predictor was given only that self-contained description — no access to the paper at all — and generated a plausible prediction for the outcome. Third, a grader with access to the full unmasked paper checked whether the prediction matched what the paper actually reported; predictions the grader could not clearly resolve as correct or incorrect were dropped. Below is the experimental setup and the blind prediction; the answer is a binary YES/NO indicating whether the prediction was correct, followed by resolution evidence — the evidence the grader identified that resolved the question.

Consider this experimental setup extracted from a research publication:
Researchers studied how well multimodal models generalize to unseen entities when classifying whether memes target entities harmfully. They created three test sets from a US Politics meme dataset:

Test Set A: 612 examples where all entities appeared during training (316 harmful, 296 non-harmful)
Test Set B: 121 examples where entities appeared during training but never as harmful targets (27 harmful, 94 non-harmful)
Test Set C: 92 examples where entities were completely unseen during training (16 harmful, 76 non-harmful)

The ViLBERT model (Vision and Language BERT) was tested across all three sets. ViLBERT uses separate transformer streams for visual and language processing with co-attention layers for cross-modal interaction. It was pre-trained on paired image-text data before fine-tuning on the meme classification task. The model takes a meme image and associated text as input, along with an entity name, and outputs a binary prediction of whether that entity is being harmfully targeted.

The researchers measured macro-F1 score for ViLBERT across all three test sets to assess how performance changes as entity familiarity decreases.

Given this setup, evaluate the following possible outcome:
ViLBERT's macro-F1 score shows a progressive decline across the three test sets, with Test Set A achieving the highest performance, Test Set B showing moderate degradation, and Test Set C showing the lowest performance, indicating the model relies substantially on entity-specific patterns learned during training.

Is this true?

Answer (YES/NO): YES